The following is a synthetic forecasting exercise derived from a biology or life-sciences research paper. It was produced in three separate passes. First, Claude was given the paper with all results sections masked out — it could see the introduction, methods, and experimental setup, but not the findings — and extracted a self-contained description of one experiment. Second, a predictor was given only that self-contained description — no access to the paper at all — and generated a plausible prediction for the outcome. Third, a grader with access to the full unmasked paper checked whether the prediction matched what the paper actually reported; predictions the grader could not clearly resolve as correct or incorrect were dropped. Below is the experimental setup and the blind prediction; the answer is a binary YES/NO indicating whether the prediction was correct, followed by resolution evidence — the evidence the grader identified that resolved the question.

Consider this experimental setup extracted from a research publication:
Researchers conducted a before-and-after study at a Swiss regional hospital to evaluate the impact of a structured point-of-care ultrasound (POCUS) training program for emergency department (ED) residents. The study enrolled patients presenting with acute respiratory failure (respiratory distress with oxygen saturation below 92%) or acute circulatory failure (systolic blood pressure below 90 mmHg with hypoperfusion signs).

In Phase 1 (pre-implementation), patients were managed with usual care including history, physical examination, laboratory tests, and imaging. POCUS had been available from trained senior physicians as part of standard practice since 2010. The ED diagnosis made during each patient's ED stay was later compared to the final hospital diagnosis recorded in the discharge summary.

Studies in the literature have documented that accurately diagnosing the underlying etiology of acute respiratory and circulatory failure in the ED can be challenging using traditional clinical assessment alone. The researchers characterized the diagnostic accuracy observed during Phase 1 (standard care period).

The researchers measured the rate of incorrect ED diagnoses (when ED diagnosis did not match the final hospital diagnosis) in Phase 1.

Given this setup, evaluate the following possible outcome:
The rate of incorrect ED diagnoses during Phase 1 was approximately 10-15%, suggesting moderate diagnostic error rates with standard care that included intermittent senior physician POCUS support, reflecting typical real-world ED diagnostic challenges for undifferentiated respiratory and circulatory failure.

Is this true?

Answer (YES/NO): NO